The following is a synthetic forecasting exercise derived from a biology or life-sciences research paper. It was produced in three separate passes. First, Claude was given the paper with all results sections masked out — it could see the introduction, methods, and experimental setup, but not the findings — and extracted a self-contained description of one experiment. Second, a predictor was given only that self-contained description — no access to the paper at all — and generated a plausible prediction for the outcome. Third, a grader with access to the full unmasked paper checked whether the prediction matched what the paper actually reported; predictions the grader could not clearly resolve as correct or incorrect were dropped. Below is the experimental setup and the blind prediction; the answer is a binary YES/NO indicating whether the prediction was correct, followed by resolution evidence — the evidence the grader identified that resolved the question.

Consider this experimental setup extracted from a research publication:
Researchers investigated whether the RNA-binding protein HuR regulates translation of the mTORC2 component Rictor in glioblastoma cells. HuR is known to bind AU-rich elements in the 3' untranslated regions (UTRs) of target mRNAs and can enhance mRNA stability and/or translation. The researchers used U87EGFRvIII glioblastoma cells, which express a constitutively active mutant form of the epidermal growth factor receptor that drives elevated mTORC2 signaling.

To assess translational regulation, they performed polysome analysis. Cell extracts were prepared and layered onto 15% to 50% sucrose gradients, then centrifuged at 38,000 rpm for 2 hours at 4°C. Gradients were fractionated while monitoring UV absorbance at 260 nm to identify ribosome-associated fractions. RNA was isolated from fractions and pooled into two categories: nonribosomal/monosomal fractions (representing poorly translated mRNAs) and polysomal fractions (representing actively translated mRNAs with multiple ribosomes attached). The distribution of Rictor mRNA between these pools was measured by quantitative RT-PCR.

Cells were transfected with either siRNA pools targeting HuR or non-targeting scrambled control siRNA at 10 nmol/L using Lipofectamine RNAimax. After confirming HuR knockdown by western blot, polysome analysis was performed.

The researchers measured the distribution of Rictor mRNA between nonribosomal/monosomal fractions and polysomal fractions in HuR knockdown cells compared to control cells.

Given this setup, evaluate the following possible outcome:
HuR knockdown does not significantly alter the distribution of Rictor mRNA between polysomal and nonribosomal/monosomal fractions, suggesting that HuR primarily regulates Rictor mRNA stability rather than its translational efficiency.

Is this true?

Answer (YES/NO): NO